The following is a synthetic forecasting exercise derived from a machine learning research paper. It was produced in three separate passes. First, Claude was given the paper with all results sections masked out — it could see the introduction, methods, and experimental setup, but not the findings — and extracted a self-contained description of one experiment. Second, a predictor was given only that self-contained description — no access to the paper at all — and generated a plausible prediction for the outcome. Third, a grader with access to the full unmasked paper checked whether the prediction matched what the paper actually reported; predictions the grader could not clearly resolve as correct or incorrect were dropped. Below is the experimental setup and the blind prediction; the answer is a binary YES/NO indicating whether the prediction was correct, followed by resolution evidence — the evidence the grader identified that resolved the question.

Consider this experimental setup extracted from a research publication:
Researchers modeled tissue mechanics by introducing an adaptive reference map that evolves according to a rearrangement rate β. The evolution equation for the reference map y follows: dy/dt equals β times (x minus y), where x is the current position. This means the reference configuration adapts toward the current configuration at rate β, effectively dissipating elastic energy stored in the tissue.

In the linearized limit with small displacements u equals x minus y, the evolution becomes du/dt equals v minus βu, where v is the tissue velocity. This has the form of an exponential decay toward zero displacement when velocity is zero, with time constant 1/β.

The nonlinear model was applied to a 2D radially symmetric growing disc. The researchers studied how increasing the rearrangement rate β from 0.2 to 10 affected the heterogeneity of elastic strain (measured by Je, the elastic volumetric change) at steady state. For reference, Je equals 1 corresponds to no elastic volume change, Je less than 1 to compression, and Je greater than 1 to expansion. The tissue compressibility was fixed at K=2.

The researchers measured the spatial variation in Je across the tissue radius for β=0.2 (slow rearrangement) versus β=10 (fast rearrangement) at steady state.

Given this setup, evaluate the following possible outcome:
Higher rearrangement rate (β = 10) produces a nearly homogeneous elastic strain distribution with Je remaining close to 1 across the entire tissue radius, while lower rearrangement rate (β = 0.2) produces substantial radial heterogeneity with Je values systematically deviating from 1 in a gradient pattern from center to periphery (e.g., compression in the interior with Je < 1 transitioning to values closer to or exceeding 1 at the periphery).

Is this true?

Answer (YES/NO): YES